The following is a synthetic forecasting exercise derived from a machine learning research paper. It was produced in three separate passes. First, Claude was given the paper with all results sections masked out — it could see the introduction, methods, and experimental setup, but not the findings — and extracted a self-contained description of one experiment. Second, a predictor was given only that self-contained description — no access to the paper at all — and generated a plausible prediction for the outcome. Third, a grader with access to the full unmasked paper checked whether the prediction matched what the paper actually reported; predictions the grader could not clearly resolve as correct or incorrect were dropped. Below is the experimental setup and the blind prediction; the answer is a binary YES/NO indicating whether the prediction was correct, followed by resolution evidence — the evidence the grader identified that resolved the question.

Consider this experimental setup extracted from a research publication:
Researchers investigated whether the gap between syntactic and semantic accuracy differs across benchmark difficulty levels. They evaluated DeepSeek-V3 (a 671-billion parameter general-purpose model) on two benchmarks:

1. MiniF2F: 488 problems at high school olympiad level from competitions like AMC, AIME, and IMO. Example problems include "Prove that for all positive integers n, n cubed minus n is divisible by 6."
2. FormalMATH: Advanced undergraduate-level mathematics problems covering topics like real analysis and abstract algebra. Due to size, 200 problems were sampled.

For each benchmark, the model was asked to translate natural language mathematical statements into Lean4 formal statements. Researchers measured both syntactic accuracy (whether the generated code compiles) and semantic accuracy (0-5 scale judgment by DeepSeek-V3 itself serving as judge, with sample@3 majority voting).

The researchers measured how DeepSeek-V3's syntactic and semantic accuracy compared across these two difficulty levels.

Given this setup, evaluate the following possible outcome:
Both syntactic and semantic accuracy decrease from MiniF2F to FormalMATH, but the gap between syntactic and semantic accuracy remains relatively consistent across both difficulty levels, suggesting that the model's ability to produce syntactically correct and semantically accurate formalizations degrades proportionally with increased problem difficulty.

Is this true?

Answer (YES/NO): YES